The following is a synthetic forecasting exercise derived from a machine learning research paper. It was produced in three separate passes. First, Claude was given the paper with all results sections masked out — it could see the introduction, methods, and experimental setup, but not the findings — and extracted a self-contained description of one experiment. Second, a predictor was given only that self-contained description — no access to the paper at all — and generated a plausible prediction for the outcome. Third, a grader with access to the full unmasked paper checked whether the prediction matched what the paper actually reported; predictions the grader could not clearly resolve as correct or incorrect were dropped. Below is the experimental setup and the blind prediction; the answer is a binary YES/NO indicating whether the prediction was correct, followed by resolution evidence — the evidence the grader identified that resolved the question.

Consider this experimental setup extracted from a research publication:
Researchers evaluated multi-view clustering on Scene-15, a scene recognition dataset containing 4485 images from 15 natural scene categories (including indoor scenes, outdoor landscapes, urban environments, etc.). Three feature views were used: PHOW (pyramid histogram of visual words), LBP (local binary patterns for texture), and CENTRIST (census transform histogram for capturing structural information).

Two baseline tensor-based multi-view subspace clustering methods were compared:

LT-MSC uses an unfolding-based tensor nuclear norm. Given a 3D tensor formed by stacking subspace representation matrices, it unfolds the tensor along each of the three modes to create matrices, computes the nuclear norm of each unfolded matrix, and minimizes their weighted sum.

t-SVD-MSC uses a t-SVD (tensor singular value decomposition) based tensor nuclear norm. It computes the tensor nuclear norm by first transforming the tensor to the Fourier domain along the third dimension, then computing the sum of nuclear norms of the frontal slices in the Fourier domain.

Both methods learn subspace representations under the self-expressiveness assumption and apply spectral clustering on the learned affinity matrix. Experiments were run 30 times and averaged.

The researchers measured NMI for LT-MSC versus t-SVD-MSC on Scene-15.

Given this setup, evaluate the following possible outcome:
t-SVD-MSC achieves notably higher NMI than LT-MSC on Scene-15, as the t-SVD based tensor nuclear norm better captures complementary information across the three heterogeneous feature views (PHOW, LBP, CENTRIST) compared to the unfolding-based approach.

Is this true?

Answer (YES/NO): YES